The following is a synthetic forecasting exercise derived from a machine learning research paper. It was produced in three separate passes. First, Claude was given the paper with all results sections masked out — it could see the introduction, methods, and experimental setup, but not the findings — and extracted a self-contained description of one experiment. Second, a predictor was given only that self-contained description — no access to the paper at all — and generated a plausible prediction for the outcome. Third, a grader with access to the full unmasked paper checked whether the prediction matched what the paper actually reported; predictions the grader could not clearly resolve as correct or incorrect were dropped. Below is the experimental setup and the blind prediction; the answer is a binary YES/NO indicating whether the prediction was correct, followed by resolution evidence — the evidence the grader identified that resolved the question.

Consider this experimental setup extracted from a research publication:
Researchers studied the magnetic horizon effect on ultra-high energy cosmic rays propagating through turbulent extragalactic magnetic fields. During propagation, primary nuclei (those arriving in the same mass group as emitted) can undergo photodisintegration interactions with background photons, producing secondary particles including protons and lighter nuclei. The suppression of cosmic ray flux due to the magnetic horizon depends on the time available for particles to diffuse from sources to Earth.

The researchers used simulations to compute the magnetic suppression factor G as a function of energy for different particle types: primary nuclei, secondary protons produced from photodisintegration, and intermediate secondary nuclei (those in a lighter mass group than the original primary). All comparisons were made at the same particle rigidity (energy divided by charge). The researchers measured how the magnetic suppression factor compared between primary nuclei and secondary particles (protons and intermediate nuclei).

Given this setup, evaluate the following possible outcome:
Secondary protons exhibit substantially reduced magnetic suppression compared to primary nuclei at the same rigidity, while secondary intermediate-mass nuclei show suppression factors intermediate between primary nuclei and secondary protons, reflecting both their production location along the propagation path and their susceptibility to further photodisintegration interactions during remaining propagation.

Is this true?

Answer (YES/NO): NO